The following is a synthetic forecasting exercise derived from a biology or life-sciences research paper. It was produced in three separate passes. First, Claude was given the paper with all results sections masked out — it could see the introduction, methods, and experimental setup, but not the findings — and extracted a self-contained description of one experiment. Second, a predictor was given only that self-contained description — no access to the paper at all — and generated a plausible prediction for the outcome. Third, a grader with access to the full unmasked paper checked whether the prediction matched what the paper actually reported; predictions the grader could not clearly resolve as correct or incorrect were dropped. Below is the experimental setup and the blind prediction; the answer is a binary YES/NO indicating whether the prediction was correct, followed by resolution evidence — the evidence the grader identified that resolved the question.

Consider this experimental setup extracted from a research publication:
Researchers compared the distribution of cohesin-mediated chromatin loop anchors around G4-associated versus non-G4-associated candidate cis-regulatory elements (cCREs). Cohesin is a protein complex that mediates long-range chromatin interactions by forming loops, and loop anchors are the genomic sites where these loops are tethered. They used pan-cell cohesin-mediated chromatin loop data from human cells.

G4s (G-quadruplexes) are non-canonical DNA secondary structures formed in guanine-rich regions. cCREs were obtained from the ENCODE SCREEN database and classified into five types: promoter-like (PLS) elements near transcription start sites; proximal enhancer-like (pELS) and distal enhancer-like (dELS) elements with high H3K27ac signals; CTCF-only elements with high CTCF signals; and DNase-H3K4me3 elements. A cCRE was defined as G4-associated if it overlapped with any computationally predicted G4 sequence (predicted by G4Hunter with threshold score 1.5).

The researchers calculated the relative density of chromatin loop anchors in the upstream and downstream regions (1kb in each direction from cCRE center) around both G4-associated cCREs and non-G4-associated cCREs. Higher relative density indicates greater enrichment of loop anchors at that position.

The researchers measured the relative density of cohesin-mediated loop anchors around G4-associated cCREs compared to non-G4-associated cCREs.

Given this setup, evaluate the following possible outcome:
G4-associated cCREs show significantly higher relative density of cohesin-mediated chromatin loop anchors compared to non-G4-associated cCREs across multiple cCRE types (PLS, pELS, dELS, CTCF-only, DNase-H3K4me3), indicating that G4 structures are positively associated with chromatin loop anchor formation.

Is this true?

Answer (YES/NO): NO